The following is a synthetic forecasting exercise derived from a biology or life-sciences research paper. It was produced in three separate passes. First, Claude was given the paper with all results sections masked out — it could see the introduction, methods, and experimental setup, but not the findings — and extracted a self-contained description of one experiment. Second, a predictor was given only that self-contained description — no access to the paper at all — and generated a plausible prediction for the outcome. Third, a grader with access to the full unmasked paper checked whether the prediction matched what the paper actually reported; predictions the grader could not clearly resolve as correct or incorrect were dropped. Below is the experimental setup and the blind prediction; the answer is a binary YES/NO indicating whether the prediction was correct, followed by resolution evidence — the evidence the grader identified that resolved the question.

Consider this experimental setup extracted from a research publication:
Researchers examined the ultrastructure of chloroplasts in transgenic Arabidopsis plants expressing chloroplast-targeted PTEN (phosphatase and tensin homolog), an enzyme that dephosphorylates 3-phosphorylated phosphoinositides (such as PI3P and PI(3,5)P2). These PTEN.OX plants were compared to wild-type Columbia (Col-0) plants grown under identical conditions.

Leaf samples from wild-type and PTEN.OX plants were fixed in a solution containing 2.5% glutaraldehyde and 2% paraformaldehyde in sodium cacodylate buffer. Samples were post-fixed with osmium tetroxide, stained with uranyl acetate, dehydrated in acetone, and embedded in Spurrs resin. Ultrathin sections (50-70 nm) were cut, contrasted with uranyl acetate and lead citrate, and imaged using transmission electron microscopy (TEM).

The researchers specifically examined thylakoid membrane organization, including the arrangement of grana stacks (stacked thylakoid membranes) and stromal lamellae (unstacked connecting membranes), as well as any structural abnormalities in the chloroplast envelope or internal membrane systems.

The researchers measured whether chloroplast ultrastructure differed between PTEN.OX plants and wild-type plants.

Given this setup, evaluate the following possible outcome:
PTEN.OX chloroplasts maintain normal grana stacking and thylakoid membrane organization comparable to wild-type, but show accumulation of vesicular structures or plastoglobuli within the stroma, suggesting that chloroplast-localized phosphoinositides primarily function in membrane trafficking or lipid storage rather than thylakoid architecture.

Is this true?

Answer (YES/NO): NO